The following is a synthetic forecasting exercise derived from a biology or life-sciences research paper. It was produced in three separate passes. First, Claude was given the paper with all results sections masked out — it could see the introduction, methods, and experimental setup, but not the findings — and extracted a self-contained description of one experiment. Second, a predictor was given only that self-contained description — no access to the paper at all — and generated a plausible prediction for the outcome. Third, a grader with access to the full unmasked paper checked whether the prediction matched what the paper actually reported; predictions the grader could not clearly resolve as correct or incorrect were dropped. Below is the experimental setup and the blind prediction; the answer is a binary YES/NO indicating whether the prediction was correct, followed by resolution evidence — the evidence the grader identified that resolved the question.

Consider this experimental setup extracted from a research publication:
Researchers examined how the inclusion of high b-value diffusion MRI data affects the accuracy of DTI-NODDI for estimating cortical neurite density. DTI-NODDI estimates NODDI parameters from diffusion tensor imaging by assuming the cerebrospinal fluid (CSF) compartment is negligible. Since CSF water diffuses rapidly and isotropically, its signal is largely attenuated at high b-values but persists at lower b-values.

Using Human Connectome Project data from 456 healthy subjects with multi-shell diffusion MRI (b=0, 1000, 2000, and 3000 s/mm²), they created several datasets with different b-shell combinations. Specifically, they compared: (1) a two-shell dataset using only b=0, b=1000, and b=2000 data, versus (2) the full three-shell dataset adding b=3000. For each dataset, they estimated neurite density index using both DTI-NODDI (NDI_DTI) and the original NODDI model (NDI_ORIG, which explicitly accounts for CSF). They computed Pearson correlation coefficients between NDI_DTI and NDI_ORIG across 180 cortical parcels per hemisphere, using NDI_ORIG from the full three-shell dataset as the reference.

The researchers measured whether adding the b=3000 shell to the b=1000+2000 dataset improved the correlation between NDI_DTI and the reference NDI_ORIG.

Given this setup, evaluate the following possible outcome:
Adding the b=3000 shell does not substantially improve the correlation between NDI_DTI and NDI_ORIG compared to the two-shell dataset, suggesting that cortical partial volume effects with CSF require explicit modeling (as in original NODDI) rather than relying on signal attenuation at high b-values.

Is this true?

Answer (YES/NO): NO